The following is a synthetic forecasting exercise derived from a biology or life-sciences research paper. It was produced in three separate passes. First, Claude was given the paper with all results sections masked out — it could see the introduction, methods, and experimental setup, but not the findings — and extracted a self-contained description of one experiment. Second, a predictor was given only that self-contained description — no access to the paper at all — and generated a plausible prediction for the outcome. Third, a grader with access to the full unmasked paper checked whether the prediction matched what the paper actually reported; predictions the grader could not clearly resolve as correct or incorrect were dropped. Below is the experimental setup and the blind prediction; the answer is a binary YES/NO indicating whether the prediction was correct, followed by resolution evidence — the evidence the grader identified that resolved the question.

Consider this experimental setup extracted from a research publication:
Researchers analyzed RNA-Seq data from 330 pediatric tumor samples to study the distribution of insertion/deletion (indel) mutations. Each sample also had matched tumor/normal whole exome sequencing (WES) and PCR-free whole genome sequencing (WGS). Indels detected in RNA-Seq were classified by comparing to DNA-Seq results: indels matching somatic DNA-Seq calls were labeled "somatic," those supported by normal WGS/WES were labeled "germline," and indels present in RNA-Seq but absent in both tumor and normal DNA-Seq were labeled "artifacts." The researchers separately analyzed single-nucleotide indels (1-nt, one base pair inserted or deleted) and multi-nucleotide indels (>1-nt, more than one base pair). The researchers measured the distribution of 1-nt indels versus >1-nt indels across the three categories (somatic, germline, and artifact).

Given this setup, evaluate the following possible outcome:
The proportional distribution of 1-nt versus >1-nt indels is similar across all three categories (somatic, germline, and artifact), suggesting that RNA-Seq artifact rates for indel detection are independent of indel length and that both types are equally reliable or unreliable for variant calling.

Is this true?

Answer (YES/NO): NO